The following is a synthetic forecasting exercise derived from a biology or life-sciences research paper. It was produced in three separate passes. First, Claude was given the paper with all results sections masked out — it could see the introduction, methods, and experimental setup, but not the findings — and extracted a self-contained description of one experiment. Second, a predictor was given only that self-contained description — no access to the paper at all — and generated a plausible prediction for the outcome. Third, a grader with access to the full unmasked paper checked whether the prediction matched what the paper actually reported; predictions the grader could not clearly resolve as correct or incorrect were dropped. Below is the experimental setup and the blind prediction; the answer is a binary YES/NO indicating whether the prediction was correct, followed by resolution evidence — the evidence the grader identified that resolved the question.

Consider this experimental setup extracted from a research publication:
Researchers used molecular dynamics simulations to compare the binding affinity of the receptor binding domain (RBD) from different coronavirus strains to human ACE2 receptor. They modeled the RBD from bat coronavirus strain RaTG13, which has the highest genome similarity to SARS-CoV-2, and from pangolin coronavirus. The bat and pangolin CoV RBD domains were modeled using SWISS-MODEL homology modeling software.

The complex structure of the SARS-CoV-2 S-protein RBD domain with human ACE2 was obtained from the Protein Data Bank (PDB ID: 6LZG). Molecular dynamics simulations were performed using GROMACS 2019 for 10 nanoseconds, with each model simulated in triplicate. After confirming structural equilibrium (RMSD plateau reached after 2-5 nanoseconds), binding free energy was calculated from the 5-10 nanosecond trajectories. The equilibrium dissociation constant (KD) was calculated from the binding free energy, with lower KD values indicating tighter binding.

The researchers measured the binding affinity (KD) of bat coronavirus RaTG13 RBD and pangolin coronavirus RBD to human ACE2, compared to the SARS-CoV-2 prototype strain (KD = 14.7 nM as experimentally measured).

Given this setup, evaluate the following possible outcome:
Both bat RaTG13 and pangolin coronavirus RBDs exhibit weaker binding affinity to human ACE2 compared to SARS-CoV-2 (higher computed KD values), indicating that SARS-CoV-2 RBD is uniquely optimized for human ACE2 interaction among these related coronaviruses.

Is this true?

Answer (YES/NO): YES